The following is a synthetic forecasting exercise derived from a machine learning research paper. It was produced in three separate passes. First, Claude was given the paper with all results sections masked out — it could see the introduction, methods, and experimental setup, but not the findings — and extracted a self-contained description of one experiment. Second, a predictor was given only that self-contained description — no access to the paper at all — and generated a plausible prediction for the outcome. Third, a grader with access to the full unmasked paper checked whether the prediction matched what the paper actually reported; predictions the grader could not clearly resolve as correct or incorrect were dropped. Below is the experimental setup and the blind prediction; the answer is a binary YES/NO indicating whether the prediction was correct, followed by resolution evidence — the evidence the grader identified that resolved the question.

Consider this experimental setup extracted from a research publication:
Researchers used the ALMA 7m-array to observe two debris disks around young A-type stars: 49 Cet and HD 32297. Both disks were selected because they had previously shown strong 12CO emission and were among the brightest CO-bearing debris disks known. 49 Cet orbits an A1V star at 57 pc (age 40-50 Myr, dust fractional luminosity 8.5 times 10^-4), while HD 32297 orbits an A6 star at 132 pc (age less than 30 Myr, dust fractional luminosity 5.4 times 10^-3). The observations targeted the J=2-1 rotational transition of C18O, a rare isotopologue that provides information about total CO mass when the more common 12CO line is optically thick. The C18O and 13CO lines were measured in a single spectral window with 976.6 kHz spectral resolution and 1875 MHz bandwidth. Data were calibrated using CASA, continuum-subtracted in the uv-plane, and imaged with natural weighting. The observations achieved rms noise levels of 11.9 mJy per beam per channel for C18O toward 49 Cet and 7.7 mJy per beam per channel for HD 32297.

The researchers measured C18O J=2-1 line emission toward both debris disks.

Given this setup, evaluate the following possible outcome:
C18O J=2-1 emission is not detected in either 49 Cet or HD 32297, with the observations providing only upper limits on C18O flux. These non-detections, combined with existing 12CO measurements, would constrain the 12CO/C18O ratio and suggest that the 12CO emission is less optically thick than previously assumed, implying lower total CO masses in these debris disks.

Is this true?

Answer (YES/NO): NO